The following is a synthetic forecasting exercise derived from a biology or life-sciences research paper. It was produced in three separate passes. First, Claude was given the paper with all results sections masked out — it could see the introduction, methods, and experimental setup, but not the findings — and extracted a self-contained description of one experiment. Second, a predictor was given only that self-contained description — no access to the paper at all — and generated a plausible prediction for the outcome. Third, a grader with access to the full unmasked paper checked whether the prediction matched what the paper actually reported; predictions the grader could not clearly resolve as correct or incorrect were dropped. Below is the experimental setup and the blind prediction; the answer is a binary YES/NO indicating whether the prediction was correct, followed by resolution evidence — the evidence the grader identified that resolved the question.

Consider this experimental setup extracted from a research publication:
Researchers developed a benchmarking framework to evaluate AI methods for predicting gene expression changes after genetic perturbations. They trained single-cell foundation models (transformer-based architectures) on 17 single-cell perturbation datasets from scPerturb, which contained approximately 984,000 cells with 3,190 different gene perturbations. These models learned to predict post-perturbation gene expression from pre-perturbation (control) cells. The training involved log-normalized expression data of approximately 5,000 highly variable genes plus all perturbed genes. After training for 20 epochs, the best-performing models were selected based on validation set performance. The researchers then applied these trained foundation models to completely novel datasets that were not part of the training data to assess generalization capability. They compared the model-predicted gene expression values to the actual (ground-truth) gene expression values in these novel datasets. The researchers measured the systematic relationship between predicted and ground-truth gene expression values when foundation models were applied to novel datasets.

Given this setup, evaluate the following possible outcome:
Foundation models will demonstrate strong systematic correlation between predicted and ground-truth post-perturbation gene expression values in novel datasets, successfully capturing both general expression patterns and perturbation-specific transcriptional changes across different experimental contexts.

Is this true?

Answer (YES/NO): NO